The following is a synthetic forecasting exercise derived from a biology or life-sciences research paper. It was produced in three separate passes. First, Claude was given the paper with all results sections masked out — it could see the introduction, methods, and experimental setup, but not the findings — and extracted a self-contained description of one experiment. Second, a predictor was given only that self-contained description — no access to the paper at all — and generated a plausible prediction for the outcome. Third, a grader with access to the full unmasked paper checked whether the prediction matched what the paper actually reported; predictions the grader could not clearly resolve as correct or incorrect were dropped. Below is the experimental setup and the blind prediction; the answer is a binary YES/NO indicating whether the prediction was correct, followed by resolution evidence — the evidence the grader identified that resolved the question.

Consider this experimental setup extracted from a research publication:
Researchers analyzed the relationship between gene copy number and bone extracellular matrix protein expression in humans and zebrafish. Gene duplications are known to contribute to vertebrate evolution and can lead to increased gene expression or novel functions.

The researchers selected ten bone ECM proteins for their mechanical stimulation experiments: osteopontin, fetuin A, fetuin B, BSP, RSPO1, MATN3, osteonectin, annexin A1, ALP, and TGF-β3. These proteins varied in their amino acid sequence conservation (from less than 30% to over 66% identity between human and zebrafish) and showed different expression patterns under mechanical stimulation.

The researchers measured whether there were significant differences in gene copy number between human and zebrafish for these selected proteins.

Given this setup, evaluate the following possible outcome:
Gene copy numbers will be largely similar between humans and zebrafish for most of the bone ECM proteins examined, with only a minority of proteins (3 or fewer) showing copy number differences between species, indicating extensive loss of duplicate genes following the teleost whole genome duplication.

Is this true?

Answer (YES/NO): YES